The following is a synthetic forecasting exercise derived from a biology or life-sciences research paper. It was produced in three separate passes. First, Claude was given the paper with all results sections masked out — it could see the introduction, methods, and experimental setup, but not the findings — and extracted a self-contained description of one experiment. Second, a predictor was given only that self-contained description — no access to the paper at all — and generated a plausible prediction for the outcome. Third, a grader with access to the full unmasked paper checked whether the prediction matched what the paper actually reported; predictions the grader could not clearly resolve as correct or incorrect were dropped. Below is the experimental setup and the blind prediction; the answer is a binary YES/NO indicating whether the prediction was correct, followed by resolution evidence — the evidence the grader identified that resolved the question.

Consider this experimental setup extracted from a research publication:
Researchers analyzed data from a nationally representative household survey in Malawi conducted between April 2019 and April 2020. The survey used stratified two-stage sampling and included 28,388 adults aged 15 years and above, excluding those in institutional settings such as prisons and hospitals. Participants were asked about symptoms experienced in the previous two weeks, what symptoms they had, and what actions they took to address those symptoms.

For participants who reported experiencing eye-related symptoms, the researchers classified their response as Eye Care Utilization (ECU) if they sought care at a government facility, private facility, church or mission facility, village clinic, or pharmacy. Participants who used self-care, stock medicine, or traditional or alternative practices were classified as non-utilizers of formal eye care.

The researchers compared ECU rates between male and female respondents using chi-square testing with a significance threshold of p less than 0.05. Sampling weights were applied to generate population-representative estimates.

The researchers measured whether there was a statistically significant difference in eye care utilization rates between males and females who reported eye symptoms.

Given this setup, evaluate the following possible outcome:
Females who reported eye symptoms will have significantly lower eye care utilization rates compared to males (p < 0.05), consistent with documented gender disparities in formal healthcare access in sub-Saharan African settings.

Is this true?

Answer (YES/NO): YES